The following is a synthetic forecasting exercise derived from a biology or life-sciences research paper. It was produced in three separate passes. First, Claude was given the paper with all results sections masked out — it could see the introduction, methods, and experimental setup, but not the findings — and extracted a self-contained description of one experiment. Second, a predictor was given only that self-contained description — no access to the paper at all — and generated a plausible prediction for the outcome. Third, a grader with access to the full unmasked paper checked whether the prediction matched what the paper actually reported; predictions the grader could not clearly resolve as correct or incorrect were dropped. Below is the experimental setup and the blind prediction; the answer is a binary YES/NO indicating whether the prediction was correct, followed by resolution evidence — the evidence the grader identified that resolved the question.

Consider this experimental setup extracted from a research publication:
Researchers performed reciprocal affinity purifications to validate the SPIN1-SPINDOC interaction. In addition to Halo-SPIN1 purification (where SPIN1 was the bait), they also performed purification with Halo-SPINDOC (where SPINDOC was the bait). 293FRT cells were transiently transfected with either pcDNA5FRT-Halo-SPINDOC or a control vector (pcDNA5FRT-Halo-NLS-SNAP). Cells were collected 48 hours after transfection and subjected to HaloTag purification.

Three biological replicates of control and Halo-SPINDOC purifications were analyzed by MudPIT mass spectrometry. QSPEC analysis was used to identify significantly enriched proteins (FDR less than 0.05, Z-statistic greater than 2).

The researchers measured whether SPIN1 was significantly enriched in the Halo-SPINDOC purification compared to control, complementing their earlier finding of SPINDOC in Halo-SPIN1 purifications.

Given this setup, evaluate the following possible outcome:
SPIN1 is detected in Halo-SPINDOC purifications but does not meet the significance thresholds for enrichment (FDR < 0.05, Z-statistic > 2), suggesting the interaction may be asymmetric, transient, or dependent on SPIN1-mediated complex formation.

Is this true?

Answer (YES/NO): NO